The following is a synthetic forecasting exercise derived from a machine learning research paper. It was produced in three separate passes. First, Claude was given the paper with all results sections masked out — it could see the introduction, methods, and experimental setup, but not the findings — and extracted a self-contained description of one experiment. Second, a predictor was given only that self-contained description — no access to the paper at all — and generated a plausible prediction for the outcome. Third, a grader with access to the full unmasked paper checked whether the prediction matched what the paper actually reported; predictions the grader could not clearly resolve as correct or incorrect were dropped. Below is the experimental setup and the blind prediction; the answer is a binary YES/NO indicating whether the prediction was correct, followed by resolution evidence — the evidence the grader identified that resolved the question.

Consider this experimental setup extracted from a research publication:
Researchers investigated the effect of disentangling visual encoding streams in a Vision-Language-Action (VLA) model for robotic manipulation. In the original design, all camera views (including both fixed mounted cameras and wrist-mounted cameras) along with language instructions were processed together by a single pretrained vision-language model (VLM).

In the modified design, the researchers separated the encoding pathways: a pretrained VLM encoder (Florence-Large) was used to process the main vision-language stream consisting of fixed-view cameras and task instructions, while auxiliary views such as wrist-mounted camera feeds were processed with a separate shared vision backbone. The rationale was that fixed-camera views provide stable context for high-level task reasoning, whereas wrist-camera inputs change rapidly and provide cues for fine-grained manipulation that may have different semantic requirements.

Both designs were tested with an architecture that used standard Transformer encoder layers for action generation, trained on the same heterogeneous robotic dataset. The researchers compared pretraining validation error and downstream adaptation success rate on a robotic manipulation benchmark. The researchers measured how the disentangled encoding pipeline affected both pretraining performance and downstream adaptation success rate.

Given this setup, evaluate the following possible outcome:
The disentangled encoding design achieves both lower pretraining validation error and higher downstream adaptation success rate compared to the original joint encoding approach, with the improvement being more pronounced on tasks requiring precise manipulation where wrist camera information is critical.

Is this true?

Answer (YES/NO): NO